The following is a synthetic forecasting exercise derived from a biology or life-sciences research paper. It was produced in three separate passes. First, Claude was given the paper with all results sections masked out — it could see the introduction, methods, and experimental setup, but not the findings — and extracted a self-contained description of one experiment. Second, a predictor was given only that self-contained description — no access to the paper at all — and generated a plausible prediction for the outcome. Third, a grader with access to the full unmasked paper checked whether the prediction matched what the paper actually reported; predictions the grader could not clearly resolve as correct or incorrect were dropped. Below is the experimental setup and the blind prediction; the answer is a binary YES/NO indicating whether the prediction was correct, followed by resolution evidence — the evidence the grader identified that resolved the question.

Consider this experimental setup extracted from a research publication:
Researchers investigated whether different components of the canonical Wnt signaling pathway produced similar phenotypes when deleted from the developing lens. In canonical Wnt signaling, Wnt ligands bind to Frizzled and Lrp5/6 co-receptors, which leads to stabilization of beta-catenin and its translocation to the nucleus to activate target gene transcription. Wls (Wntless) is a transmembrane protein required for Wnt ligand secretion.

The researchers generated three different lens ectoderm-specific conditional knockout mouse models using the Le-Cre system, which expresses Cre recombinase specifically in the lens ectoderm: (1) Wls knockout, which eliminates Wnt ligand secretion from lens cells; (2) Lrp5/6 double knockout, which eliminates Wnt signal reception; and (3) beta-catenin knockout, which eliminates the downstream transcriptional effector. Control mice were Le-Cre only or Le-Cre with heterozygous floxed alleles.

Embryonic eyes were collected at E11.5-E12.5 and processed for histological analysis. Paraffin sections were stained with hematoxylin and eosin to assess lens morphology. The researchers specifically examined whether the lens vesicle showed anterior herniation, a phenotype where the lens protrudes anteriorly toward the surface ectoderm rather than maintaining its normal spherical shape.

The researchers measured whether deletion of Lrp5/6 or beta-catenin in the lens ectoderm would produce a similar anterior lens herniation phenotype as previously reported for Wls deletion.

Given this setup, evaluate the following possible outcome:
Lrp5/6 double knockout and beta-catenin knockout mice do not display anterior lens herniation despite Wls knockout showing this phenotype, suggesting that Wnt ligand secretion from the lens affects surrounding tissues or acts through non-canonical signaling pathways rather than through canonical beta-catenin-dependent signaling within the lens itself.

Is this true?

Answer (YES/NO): NO